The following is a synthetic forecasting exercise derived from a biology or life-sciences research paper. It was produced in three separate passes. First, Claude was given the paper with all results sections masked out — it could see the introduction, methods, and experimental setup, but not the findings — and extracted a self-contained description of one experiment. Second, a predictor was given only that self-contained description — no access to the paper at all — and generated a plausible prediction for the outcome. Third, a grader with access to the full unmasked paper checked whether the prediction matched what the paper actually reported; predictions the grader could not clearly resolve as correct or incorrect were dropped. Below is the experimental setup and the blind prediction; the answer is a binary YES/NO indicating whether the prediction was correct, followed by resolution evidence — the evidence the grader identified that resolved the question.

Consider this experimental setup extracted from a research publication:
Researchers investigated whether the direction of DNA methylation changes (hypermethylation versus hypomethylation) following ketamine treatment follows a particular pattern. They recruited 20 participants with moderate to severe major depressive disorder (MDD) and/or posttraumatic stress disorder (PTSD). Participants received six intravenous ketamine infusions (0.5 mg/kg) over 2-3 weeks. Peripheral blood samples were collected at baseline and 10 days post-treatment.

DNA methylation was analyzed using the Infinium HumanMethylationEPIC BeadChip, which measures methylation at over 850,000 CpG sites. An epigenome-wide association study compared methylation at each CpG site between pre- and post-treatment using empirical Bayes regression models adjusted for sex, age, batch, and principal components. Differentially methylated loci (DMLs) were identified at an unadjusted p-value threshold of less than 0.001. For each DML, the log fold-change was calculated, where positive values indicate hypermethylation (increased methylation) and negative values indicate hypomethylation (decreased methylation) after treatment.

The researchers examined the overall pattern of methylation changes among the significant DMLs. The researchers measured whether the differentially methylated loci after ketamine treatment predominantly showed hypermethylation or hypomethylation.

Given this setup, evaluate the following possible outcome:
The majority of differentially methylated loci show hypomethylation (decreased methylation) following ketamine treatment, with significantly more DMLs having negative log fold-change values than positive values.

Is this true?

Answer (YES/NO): NO